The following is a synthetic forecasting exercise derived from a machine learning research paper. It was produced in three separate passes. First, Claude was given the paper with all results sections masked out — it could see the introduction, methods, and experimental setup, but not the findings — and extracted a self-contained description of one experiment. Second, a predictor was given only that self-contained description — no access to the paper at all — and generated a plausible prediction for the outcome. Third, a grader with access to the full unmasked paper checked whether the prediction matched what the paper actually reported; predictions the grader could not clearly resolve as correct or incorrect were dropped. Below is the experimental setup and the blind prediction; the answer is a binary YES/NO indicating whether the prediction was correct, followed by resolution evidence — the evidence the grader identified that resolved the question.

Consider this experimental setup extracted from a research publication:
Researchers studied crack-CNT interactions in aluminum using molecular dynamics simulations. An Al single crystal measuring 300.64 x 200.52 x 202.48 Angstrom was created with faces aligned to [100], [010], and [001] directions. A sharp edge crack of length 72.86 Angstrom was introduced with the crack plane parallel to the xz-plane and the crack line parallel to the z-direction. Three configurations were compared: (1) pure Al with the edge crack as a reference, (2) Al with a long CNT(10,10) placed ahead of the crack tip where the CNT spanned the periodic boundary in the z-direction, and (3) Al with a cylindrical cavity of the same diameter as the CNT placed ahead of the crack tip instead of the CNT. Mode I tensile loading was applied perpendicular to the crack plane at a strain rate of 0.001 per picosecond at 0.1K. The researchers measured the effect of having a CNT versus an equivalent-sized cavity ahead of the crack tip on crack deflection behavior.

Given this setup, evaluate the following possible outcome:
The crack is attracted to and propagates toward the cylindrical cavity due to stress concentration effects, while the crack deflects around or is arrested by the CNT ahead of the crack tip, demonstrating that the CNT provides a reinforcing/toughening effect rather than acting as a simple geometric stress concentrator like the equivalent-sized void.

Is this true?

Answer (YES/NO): NO